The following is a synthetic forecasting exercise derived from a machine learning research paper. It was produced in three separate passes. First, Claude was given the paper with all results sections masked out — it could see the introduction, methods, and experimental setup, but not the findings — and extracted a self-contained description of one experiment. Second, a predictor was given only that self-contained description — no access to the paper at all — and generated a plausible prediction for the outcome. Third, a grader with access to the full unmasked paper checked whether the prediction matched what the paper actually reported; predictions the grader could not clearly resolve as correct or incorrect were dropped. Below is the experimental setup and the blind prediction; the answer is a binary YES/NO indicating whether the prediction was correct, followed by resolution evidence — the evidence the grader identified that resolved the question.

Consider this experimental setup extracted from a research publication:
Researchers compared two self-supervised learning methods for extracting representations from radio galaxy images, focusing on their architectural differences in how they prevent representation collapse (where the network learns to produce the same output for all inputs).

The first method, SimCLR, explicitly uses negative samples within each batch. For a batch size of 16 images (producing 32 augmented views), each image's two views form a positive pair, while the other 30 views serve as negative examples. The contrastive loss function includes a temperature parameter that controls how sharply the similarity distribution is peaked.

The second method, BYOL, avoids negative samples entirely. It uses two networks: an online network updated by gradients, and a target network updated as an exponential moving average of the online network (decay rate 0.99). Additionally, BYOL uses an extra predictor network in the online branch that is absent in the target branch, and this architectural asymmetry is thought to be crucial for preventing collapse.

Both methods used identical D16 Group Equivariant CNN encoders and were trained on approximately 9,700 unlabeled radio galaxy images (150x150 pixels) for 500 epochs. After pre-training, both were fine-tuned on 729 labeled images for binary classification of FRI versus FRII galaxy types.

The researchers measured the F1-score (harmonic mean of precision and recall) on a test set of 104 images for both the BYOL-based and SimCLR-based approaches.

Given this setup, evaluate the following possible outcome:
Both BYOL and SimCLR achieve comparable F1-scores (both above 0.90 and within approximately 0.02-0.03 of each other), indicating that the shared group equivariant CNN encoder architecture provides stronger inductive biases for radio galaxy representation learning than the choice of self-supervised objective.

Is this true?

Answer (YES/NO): NO